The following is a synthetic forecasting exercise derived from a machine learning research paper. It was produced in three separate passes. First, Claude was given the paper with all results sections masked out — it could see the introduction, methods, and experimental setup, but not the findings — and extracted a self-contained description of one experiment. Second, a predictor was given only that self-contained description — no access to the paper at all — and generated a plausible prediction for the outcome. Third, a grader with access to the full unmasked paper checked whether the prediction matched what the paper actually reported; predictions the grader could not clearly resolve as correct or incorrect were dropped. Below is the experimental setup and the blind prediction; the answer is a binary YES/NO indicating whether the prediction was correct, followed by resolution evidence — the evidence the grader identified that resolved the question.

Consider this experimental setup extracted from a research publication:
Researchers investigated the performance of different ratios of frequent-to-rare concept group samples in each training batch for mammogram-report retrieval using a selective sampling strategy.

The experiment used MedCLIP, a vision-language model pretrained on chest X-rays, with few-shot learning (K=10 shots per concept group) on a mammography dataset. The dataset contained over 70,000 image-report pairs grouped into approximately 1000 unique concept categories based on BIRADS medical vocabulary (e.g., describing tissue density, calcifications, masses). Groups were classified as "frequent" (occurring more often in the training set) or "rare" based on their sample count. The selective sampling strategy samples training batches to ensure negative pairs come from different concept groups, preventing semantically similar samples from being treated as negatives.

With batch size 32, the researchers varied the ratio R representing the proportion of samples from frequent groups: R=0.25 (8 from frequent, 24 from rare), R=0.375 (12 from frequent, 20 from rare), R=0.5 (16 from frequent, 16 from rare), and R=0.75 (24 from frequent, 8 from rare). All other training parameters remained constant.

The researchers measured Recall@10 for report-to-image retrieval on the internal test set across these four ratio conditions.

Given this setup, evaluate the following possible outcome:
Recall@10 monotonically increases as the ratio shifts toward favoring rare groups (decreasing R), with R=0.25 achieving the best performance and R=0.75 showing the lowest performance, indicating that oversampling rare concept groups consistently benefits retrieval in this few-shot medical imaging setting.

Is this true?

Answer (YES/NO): NO